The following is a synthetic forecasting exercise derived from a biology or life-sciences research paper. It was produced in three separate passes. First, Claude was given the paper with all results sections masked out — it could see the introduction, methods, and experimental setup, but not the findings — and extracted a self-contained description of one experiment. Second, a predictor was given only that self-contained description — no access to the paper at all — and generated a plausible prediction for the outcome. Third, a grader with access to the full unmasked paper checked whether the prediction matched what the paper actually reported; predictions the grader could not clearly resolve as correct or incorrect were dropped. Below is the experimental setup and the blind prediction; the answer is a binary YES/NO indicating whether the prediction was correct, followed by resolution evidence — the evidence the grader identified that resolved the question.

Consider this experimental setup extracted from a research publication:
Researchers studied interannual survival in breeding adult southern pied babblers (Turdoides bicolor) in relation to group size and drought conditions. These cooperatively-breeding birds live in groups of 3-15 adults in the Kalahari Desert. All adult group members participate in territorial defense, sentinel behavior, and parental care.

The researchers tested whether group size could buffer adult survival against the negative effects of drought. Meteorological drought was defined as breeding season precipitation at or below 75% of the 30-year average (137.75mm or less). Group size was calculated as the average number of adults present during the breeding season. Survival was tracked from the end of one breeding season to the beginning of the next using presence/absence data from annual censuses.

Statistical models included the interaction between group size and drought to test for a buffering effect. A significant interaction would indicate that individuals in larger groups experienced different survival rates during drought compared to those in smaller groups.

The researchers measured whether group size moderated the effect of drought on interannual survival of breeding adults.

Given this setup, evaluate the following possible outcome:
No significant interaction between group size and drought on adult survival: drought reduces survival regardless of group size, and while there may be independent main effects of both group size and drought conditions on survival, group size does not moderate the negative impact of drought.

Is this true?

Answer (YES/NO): NO